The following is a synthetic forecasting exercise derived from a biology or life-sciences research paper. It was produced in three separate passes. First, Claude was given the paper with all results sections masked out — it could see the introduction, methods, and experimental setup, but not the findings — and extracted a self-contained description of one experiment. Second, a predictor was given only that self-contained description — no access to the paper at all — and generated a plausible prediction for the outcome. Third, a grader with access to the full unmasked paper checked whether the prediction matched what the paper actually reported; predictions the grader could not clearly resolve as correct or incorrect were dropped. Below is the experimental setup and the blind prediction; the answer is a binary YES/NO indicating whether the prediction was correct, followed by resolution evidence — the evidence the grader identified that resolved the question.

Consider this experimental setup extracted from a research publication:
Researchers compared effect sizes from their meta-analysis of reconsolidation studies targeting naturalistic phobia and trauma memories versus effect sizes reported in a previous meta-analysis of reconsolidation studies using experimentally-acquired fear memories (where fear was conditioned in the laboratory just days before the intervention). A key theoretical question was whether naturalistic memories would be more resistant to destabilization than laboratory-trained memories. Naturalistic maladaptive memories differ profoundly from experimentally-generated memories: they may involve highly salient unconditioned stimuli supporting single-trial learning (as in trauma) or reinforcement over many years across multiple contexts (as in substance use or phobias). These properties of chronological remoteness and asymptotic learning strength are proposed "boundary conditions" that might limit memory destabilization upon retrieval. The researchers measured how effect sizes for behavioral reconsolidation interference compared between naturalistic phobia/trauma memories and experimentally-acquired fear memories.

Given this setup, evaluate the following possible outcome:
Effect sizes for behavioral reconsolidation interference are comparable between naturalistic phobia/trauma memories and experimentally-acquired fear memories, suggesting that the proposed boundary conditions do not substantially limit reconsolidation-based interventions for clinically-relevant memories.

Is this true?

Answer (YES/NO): YES